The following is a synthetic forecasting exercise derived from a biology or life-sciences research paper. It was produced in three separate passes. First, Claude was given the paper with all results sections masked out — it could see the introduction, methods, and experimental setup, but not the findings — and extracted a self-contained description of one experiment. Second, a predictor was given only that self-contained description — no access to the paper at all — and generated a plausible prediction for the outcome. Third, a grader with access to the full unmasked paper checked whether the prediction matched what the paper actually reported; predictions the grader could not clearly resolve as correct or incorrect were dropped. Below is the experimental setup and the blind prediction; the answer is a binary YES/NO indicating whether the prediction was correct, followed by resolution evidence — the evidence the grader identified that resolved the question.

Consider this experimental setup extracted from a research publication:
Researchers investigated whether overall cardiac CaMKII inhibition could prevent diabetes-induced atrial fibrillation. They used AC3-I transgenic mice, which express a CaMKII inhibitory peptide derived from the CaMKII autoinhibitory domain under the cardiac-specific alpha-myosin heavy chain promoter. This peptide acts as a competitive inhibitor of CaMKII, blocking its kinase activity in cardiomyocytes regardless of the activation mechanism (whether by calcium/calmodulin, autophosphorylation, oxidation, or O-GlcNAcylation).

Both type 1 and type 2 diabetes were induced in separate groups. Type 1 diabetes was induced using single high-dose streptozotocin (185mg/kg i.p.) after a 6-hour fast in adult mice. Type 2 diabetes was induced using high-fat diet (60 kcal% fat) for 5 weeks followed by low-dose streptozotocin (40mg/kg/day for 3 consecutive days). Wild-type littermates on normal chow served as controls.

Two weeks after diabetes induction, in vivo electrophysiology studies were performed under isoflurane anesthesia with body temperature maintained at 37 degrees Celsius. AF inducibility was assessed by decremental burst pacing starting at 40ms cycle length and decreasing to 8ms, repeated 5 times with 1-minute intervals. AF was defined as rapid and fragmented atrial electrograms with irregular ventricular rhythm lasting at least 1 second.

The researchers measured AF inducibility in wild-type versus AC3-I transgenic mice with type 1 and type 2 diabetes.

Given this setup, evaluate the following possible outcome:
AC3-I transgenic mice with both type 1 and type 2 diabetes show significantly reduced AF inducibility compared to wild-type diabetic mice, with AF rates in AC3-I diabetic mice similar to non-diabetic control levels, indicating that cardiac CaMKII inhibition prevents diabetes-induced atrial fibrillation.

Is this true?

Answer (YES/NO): YES